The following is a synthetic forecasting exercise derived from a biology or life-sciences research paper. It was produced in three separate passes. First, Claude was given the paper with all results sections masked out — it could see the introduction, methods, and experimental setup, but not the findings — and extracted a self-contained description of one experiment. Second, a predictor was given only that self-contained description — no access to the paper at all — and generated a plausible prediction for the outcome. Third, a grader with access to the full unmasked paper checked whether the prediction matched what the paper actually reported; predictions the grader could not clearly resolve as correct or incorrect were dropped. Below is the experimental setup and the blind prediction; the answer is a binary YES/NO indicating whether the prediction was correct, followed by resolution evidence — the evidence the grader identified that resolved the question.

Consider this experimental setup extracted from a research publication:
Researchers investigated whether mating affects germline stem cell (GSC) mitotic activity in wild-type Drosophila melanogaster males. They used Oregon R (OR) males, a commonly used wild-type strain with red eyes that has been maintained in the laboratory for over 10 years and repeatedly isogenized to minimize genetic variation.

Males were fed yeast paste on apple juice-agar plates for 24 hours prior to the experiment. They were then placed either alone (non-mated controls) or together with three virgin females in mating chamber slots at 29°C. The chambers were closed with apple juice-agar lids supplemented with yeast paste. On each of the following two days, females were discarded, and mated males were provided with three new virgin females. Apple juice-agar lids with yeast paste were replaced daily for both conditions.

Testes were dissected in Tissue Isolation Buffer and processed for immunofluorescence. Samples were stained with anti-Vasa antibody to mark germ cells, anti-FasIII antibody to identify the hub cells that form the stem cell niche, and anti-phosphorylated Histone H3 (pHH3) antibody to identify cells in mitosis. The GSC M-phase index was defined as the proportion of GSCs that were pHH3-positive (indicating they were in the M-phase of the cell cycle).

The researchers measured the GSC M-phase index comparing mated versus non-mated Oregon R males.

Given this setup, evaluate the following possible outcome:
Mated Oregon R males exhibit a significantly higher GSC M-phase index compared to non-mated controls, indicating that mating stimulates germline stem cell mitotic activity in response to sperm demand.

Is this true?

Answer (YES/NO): YES